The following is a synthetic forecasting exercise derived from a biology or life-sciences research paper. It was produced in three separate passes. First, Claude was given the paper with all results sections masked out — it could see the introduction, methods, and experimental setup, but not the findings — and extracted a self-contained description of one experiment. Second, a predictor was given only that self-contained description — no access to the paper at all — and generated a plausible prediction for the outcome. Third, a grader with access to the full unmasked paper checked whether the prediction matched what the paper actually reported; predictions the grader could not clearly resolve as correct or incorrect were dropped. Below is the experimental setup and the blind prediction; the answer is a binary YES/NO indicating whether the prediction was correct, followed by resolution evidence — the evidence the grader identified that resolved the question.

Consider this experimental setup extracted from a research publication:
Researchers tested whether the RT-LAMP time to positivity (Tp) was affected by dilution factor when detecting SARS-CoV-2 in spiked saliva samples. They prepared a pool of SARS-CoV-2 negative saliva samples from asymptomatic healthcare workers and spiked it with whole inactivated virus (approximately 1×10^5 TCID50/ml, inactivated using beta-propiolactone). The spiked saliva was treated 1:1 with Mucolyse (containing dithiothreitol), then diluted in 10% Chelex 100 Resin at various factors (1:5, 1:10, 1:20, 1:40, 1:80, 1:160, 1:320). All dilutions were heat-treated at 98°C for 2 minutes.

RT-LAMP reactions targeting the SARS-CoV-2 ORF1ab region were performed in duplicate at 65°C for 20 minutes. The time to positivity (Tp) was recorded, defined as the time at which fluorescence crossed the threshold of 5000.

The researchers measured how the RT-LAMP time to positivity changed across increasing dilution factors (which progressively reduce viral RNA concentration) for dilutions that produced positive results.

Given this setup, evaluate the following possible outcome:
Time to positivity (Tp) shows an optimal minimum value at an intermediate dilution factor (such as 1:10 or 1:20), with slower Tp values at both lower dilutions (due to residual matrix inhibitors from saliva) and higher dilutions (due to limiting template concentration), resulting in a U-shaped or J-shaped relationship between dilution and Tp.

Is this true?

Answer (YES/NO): NO